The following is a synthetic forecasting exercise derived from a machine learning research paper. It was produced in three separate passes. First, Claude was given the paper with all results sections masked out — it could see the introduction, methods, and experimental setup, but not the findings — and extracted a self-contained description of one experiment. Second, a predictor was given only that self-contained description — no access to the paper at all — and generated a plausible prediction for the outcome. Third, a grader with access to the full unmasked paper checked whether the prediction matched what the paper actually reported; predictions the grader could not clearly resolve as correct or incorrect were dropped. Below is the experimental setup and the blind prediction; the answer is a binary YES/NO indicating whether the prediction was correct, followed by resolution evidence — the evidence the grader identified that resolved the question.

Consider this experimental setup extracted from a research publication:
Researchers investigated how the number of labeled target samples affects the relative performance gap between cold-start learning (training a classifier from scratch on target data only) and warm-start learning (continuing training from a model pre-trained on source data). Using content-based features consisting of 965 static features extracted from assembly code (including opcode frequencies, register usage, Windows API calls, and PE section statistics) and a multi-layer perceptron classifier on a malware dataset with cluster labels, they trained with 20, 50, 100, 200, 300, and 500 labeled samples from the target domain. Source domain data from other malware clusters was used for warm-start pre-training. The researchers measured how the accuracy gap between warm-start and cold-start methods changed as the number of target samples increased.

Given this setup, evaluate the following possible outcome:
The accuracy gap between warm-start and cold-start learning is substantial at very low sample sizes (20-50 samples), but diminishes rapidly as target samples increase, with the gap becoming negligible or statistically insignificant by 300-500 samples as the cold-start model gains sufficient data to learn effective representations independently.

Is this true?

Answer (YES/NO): NO